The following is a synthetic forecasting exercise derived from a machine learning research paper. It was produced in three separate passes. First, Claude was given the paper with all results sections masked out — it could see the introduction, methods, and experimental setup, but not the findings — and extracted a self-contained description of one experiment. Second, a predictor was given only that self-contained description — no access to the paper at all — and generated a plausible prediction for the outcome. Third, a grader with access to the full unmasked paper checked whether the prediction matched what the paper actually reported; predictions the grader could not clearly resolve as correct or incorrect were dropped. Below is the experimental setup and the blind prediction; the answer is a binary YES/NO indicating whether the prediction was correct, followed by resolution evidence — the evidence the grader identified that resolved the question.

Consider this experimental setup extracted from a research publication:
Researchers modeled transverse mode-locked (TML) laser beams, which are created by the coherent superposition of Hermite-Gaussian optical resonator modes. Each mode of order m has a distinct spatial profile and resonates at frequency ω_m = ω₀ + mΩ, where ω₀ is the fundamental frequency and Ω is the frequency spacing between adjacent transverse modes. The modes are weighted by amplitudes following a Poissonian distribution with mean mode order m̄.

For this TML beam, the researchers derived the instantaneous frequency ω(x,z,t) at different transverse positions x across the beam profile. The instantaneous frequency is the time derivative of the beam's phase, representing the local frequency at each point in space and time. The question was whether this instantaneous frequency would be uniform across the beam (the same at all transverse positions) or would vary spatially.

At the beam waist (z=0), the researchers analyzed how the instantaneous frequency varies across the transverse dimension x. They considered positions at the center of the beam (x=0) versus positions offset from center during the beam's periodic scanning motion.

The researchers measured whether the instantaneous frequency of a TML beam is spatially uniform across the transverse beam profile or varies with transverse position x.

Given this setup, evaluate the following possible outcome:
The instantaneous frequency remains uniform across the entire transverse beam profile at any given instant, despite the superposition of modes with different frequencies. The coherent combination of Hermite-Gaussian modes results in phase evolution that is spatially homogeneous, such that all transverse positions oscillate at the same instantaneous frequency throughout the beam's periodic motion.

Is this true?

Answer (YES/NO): NO